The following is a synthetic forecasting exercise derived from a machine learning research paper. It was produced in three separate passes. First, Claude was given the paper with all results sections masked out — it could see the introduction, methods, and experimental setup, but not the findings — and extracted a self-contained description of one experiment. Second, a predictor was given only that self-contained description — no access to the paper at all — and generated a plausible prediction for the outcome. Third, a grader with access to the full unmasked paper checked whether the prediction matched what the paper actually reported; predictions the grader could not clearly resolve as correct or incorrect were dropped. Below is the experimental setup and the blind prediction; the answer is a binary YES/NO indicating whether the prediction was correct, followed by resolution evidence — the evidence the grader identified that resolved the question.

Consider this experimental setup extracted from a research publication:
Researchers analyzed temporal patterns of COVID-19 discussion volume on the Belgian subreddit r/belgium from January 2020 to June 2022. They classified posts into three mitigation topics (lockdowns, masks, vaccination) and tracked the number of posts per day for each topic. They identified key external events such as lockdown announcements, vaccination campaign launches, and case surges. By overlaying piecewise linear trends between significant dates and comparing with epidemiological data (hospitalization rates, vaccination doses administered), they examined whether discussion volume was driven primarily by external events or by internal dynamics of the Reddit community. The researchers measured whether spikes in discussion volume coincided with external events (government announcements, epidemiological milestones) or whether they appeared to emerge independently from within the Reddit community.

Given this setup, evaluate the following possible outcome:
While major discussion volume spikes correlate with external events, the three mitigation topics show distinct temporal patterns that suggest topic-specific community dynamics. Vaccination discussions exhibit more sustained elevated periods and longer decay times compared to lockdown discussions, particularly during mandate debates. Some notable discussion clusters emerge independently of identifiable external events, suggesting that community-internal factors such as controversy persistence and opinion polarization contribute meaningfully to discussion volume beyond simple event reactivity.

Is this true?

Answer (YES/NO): NO